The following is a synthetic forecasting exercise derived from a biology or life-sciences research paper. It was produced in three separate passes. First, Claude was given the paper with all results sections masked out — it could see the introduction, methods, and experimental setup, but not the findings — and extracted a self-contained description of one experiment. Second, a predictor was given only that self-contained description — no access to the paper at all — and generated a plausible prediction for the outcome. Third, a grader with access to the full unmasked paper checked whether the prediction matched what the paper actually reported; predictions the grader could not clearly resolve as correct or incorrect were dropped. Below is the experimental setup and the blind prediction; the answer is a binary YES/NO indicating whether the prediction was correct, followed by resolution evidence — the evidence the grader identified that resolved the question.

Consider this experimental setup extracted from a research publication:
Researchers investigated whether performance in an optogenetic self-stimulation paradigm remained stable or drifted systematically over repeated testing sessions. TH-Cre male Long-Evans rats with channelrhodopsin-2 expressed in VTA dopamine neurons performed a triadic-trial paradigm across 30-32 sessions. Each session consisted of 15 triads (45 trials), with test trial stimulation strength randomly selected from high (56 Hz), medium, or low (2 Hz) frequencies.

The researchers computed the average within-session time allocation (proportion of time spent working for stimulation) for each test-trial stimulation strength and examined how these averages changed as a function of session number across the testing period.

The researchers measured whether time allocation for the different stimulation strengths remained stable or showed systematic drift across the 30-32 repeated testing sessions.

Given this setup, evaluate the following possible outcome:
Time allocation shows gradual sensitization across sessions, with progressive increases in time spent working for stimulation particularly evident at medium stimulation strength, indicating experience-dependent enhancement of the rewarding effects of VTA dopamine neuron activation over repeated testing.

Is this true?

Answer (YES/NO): YES